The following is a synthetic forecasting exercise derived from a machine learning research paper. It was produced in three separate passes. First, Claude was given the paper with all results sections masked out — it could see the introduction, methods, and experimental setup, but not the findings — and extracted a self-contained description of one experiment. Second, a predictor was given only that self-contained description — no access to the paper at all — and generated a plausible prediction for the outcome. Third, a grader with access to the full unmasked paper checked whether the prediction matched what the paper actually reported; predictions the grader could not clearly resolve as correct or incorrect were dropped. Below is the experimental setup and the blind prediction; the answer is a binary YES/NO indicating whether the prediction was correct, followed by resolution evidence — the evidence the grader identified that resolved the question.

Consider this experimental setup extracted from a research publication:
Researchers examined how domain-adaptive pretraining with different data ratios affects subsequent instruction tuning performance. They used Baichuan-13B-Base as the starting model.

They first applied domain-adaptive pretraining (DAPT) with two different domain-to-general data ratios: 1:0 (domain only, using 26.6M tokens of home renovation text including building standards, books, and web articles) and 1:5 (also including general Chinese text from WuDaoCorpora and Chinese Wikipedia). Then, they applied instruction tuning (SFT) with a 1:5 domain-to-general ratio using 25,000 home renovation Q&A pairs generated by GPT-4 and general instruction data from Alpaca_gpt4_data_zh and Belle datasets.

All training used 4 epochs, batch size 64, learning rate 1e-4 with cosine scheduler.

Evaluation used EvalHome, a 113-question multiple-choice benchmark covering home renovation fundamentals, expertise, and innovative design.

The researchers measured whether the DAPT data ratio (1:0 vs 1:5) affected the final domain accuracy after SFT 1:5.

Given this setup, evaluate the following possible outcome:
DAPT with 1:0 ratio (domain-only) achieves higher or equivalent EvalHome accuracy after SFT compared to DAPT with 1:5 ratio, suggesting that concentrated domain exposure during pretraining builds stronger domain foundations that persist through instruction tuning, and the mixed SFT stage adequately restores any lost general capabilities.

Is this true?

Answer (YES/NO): YES